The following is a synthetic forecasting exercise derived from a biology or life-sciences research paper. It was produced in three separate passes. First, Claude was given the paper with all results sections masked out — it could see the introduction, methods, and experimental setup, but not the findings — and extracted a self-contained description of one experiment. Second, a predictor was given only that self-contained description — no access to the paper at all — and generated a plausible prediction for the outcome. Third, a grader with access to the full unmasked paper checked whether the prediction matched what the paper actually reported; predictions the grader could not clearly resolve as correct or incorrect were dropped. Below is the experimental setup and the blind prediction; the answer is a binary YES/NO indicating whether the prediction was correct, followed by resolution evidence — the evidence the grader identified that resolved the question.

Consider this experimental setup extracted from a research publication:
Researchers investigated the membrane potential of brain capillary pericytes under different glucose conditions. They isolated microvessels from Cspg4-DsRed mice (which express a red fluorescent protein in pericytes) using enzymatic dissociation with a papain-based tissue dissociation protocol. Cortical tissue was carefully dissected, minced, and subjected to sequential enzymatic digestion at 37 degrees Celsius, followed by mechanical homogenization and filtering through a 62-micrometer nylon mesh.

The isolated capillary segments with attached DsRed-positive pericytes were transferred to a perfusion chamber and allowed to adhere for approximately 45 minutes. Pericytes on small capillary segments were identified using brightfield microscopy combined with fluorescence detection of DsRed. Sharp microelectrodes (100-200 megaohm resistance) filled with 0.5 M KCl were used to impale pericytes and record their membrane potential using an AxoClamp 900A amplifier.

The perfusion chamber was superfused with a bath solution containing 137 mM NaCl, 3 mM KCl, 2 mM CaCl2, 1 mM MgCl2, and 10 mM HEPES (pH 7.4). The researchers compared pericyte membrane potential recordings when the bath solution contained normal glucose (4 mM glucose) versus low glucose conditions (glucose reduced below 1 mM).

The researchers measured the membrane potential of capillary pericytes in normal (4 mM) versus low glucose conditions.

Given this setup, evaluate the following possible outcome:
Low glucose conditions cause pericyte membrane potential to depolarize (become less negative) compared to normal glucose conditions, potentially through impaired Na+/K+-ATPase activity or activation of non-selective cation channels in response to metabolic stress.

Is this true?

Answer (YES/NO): NO